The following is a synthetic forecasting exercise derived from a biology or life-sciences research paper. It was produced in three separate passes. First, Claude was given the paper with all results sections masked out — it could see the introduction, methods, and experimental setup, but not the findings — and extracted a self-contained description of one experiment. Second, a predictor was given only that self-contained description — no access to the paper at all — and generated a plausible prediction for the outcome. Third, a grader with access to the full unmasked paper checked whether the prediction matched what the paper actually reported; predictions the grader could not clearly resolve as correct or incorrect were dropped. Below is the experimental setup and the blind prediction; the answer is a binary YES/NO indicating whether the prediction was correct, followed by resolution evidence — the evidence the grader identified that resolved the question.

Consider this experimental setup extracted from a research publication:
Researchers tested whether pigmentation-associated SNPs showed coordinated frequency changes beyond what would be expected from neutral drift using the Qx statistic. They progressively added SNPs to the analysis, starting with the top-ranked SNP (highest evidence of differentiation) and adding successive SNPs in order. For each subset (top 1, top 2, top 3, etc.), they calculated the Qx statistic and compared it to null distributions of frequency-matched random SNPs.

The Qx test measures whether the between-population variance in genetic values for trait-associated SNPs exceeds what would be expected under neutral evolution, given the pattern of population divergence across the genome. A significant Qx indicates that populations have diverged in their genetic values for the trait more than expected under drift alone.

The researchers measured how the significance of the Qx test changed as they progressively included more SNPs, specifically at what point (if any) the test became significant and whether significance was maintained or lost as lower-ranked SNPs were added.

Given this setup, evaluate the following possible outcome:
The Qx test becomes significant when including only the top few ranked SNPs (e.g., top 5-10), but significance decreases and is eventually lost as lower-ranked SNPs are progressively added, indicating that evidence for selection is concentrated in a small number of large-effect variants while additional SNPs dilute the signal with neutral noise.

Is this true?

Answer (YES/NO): YES